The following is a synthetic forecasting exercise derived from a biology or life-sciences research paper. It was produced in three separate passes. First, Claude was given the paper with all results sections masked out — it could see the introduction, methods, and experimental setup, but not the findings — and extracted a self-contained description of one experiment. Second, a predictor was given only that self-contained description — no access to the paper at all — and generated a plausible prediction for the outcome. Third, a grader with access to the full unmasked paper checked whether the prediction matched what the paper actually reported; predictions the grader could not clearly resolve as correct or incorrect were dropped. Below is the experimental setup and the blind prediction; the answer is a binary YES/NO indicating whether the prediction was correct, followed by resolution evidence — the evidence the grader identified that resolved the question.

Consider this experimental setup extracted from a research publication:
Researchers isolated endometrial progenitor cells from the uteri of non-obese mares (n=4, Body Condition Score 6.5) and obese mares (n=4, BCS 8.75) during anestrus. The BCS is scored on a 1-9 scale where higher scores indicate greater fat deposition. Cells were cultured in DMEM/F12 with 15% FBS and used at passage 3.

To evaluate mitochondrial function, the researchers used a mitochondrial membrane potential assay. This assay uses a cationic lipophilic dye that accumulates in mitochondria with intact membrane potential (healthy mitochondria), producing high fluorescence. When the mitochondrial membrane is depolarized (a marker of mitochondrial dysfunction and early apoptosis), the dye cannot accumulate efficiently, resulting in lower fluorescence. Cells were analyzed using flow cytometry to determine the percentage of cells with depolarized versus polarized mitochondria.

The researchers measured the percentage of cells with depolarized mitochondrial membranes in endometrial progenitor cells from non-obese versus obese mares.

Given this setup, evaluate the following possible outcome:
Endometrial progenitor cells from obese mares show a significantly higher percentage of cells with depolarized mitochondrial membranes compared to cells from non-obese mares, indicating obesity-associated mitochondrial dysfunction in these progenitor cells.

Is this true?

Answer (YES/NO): YES